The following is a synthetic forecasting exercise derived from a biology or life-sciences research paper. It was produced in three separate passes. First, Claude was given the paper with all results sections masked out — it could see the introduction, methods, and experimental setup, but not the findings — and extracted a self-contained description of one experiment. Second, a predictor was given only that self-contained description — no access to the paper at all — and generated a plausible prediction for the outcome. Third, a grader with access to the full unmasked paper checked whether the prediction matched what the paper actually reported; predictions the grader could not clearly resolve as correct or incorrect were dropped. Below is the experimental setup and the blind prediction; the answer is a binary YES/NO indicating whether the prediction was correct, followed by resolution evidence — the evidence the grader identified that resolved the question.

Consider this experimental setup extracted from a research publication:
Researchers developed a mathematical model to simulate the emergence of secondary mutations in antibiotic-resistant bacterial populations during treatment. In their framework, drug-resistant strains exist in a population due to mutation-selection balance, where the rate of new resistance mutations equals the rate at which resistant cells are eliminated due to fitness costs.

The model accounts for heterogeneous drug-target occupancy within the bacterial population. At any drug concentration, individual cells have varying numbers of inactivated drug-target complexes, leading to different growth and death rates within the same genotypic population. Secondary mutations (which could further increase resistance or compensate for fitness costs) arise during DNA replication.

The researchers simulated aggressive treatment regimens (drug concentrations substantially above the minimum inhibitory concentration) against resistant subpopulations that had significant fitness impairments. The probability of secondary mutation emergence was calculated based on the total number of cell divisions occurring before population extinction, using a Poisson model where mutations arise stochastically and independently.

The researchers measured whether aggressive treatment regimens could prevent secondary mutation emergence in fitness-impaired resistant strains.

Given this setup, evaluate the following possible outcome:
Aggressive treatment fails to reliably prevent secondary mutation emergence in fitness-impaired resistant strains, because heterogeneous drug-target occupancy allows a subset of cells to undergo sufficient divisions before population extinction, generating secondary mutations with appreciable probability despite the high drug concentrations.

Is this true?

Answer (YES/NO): YES